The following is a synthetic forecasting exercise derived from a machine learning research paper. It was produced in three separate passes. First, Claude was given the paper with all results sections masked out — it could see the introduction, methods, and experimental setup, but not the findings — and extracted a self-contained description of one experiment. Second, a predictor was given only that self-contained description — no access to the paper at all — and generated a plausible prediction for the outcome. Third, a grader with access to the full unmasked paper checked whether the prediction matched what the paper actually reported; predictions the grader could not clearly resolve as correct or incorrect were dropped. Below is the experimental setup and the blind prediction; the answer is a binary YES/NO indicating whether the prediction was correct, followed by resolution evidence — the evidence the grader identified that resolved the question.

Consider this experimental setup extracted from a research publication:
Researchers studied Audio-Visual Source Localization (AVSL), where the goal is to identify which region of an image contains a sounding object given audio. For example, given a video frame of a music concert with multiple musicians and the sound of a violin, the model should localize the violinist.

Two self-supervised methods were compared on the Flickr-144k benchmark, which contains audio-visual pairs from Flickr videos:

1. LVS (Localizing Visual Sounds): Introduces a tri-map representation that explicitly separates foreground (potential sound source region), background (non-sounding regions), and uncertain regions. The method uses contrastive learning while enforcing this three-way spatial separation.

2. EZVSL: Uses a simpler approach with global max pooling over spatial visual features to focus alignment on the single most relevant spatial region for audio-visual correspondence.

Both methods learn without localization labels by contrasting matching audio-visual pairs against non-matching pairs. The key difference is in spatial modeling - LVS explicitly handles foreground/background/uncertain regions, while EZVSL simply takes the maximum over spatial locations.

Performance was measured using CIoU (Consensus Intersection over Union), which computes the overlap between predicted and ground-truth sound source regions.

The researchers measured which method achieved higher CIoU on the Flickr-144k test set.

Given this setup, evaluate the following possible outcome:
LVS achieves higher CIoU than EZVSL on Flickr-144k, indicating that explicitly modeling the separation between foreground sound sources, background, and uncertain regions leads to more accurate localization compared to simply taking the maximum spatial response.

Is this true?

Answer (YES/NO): NO